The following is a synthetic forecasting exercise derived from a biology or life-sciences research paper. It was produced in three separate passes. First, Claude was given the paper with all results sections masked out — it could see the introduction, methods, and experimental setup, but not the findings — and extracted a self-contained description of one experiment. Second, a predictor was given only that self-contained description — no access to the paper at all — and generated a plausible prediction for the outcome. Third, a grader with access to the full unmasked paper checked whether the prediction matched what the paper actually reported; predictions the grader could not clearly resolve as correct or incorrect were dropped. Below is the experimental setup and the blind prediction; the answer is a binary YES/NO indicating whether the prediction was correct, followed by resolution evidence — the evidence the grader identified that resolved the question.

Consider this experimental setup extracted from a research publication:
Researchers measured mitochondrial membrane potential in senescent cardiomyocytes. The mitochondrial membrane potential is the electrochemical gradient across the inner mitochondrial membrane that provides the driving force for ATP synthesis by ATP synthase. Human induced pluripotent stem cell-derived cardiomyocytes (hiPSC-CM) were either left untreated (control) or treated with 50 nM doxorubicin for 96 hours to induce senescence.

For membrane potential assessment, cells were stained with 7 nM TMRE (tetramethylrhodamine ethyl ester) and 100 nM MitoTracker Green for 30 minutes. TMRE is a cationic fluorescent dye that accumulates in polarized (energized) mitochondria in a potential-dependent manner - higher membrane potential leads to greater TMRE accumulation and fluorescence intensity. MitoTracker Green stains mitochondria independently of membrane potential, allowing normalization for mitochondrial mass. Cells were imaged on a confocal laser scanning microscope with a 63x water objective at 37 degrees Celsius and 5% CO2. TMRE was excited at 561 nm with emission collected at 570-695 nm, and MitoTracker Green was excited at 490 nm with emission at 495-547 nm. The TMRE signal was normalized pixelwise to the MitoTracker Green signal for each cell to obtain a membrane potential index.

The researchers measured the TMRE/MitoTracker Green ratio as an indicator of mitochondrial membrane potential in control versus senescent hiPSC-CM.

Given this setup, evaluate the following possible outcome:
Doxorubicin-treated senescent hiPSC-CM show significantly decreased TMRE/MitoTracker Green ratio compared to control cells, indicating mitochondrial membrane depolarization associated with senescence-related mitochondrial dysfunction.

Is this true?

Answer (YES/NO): NO